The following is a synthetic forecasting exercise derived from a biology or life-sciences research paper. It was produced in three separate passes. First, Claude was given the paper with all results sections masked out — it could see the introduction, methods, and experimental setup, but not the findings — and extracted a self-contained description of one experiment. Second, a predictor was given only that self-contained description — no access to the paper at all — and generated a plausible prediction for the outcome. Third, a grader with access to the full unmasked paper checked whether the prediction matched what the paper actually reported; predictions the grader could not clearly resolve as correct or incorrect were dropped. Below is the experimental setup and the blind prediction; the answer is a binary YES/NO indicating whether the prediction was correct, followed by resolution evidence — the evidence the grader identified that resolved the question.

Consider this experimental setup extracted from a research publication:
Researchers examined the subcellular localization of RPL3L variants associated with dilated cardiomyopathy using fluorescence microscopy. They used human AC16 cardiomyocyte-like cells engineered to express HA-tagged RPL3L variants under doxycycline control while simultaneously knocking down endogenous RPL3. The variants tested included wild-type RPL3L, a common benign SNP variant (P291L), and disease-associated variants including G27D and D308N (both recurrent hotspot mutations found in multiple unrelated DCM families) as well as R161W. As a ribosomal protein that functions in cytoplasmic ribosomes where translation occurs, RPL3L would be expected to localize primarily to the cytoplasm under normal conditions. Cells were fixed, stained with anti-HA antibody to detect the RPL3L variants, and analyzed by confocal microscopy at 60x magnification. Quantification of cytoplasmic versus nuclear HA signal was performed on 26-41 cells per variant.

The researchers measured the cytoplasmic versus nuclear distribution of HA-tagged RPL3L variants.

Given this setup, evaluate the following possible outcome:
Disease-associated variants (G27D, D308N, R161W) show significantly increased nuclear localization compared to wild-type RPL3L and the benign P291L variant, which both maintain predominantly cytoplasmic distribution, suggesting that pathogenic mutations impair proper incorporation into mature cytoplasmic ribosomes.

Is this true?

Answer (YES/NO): YES